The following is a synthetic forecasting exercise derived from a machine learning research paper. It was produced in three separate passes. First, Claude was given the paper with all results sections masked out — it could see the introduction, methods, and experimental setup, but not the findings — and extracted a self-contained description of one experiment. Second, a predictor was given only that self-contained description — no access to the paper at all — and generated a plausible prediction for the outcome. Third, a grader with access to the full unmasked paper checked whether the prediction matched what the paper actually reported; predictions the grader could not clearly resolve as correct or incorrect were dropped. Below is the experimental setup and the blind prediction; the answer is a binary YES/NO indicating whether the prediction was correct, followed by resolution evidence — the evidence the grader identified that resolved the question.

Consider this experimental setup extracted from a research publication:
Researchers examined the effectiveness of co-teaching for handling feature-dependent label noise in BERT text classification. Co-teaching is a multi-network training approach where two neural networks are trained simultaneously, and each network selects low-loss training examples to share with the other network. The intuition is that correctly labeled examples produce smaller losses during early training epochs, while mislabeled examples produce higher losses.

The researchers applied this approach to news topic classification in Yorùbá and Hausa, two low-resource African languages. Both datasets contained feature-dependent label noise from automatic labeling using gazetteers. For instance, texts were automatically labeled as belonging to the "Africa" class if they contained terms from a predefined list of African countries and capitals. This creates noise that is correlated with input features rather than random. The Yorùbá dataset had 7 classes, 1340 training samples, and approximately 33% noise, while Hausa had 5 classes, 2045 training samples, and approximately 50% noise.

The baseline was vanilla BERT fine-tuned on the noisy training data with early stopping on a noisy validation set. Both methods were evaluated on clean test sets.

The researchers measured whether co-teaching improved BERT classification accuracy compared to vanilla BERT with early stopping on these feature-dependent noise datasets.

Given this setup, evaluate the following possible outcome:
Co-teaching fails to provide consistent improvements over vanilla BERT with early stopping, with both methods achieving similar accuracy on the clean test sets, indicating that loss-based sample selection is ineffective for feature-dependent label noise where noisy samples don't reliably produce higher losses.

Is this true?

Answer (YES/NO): YES